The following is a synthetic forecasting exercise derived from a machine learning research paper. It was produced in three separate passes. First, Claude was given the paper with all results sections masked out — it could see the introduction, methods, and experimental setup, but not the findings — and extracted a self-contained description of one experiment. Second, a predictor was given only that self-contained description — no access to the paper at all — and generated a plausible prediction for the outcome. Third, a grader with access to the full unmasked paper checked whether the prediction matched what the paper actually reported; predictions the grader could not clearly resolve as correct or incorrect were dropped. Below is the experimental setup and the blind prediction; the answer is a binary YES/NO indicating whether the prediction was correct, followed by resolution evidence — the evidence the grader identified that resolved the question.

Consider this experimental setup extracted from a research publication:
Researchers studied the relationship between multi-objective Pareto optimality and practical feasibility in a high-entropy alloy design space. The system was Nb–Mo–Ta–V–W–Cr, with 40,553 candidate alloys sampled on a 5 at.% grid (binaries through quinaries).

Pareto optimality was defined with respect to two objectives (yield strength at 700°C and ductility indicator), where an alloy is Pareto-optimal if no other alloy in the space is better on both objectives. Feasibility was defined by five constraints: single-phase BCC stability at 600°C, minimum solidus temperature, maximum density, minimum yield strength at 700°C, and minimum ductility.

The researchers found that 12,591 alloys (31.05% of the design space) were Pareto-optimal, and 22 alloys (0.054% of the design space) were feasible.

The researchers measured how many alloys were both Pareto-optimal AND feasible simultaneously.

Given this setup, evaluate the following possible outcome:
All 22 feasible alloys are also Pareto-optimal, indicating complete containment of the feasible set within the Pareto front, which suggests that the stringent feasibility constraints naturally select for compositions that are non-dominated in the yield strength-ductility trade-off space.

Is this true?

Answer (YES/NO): NO